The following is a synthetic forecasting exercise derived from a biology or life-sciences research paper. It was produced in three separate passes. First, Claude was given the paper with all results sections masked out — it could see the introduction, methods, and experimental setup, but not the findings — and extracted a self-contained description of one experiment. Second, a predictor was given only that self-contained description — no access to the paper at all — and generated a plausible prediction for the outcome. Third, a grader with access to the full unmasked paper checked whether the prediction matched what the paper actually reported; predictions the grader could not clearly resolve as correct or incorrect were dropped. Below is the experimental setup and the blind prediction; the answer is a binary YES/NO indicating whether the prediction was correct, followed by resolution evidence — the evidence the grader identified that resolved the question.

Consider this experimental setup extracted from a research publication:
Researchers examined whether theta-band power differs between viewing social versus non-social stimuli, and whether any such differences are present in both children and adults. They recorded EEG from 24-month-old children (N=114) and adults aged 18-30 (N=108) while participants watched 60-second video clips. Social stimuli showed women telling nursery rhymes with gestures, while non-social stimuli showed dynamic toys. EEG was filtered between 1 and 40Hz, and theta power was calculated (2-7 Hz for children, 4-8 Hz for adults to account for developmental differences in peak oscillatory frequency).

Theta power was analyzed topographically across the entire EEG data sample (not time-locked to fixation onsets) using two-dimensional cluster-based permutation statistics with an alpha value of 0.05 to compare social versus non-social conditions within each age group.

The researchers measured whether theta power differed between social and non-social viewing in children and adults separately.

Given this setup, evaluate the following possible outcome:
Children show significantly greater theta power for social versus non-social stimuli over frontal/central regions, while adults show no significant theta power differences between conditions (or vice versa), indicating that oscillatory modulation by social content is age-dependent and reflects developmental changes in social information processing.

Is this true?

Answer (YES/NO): YES